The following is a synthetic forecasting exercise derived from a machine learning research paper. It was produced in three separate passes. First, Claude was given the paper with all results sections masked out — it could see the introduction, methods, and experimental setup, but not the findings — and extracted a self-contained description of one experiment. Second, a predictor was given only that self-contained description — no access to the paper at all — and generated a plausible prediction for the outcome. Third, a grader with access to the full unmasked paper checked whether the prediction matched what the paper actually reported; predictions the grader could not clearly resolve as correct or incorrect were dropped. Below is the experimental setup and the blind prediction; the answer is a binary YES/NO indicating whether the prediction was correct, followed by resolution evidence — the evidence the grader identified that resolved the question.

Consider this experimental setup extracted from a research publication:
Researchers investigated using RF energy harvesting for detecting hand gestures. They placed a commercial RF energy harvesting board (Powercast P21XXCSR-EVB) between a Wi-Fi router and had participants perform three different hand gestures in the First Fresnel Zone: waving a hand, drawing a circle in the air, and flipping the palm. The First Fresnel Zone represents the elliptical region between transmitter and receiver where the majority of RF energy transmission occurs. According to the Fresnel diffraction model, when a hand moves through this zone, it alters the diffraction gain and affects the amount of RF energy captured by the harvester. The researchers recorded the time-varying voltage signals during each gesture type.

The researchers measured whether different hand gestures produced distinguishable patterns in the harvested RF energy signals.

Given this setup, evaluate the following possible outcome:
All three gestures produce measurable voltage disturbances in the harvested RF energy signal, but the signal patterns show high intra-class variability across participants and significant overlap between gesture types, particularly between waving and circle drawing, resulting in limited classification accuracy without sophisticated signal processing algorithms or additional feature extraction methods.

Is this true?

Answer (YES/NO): NO